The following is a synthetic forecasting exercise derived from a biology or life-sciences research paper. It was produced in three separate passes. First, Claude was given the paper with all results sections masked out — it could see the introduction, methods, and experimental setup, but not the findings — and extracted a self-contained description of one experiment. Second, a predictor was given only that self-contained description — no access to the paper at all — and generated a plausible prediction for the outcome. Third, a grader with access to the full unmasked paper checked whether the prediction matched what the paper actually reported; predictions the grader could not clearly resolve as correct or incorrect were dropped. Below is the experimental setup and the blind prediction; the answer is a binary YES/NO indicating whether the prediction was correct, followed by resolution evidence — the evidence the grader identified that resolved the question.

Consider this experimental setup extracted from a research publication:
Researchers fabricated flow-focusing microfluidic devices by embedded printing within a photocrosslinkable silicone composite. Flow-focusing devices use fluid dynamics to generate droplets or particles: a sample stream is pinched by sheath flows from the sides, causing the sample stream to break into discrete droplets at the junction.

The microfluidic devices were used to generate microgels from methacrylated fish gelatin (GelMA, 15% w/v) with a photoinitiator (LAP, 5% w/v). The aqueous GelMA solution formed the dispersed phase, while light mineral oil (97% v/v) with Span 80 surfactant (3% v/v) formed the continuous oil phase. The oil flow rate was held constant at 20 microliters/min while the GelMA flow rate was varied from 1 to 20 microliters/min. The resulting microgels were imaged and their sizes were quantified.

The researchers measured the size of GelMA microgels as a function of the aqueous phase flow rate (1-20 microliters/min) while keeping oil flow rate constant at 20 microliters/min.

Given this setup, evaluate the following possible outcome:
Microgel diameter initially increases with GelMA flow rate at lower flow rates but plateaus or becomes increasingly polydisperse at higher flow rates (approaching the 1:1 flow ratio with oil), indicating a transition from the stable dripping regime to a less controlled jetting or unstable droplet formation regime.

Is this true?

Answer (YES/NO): NO